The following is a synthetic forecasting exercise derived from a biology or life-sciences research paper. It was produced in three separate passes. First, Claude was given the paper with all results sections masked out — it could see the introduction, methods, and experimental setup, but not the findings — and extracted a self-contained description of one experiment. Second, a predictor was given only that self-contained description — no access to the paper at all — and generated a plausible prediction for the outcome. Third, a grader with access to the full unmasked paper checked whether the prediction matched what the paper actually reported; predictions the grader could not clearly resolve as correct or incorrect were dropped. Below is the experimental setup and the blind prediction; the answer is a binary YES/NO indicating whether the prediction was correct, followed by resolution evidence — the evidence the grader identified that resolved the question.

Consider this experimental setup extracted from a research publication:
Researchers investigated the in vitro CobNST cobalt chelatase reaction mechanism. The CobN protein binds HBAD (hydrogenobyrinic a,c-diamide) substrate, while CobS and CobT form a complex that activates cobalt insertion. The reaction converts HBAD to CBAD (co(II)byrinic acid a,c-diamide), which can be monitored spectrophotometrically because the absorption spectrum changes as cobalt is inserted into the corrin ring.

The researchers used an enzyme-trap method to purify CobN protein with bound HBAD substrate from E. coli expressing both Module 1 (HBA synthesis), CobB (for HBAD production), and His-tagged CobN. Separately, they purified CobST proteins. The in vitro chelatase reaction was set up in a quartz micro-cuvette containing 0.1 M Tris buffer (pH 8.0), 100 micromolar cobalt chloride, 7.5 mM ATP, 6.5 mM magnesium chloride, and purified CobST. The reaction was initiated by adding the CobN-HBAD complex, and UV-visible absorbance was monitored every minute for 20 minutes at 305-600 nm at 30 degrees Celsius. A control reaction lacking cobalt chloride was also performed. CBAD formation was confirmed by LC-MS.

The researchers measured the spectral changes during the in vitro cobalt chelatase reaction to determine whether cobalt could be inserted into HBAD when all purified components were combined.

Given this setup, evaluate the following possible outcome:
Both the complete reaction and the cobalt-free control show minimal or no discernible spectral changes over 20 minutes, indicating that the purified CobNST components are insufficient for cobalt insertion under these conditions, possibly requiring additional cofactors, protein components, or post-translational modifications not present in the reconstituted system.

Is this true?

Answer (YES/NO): NO